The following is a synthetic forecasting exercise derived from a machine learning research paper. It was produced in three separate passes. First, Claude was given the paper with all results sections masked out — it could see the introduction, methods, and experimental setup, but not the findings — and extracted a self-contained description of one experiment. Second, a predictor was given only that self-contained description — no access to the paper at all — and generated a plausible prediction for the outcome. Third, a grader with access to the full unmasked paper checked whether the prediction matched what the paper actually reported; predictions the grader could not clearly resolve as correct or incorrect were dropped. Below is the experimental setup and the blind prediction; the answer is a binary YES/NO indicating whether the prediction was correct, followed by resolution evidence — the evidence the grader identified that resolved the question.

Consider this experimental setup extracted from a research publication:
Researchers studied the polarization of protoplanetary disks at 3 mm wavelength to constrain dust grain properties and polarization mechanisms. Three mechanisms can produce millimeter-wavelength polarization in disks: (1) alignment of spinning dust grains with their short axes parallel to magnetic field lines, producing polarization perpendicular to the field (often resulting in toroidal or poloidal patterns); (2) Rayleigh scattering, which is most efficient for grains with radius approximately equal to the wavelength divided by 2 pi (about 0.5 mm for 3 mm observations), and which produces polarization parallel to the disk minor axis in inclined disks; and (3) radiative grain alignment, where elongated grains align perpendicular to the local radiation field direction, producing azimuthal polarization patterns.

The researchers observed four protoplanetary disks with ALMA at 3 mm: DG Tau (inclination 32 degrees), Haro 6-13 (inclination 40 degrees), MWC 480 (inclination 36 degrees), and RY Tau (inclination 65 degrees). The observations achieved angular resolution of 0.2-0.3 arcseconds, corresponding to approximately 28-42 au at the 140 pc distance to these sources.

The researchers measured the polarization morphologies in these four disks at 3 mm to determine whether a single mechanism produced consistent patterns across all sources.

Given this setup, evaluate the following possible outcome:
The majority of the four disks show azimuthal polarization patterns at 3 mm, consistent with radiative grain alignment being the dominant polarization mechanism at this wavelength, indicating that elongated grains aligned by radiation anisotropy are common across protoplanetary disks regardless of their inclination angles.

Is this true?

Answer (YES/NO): NO